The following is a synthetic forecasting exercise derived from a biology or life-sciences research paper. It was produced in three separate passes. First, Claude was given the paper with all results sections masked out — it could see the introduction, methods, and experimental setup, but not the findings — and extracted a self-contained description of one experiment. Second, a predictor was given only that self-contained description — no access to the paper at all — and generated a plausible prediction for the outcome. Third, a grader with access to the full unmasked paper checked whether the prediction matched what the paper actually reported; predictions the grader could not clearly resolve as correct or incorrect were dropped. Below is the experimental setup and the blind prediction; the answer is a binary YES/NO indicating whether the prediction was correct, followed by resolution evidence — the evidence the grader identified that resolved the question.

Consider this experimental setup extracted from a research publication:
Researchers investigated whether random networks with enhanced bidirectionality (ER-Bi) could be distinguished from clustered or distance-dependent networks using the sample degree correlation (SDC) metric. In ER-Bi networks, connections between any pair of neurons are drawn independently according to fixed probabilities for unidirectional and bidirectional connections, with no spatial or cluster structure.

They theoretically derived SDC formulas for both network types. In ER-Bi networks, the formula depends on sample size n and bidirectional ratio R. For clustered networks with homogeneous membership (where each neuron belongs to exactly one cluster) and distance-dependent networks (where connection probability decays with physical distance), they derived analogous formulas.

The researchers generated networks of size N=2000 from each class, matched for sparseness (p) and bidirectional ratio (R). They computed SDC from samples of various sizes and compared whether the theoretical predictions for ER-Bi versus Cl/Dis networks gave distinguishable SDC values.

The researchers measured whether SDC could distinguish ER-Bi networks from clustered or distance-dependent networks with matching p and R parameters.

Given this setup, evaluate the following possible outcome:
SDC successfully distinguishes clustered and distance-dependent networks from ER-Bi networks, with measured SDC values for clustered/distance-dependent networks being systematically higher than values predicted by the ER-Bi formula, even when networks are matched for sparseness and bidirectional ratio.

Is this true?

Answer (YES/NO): NO